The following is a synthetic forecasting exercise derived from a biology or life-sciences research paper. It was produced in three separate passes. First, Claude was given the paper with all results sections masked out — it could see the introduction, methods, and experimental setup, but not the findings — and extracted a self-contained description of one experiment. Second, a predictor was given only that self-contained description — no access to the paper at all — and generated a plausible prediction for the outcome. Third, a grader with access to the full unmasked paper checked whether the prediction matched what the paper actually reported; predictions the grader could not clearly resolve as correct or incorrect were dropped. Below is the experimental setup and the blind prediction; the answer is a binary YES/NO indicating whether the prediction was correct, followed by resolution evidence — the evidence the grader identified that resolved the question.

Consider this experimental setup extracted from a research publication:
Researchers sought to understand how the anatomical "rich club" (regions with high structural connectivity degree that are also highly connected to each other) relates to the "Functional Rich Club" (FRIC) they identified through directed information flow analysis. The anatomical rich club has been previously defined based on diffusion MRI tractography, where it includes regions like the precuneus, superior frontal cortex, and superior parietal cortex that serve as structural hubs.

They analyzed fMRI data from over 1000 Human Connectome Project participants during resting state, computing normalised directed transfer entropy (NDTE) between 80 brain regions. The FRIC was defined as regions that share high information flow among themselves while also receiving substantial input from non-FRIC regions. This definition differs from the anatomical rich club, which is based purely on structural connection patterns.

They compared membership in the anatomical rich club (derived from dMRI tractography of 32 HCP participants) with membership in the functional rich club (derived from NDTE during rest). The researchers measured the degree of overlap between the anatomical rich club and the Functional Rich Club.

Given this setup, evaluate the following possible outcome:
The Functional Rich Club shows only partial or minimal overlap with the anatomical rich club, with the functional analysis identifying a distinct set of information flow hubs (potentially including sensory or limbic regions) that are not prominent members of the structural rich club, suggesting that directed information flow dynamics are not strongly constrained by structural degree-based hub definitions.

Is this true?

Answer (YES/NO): YES